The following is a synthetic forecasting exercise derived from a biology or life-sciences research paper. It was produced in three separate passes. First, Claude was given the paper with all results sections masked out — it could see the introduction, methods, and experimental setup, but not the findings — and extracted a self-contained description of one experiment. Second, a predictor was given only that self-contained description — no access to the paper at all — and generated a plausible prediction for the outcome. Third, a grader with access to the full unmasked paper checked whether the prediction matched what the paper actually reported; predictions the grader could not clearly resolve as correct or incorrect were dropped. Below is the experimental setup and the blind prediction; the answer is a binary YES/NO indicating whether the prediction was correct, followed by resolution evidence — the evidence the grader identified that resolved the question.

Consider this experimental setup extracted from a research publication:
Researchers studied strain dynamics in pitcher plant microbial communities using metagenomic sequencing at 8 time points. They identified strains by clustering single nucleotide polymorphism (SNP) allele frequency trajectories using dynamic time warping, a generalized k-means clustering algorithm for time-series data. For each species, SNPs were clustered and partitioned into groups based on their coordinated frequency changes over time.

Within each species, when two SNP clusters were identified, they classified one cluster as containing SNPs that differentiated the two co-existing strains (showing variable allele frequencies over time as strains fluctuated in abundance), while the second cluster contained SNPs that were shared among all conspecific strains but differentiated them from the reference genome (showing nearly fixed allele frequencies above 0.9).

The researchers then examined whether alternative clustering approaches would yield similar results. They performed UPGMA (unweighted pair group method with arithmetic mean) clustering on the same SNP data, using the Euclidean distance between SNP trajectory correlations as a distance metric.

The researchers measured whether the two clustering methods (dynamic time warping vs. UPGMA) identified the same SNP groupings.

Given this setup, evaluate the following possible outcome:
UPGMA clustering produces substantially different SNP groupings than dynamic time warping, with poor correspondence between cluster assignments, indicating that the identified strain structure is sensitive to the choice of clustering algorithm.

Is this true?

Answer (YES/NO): NO